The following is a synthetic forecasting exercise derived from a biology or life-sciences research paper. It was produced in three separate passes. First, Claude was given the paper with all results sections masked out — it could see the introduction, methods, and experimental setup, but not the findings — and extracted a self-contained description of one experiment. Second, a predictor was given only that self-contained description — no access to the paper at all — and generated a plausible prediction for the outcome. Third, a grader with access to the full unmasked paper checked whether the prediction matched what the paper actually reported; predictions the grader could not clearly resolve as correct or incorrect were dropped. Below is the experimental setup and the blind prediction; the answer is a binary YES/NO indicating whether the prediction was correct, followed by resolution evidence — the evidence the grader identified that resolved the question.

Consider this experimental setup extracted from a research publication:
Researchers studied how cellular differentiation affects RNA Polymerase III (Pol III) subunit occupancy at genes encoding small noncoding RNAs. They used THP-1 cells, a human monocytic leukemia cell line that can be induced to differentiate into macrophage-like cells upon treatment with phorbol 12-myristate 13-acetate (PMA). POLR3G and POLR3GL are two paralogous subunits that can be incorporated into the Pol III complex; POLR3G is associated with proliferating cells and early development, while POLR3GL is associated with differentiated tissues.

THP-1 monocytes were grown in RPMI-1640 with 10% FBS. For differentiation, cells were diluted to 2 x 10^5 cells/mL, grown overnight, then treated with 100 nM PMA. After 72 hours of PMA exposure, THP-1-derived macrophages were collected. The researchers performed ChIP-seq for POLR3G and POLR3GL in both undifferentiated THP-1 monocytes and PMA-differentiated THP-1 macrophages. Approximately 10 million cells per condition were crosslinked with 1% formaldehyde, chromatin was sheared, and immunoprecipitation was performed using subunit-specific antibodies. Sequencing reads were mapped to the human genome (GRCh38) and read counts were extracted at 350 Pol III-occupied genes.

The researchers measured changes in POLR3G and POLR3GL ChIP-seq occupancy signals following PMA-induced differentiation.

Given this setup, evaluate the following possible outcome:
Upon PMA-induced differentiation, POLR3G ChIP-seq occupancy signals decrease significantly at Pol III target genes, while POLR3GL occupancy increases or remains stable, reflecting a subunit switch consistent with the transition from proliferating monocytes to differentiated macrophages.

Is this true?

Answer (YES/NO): YES